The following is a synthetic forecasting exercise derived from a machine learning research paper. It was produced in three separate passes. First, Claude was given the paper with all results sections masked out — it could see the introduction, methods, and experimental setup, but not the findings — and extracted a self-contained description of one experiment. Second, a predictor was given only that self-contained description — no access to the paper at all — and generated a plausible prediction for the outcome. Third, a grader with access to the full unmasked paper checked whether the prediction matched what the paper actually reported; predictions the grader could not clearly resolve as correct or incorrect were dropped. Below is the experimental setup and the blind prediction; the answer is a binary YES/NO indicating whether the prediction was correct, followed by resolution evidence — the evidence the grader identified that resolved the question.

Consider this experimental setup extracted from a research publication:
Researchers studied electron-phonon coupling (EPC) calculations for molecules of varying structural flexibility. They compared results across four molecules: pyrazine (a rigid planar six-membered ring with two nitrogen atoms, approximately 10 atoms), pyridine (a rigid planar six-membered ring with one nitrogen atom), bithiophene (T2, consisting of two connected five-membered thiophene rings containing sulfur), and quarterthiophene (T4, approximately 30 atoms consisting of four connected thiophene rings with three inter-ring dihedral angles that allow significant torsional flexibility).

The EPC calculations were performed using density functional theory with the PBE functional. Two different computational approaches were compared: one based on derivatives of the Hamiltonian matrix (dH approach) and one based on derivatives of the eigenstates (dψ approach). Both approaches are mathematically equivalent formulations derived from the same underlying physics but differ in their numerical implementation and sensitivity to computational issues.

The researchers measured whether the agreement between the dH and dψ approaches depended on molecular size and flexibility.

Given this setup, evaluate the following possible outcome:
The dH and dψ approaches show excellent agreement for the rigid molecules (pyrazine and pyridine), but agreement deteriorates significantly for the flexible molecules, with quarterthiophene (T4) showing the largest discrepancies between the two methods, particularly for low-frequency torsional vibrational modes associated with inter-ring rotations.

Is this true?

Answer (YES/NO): NO